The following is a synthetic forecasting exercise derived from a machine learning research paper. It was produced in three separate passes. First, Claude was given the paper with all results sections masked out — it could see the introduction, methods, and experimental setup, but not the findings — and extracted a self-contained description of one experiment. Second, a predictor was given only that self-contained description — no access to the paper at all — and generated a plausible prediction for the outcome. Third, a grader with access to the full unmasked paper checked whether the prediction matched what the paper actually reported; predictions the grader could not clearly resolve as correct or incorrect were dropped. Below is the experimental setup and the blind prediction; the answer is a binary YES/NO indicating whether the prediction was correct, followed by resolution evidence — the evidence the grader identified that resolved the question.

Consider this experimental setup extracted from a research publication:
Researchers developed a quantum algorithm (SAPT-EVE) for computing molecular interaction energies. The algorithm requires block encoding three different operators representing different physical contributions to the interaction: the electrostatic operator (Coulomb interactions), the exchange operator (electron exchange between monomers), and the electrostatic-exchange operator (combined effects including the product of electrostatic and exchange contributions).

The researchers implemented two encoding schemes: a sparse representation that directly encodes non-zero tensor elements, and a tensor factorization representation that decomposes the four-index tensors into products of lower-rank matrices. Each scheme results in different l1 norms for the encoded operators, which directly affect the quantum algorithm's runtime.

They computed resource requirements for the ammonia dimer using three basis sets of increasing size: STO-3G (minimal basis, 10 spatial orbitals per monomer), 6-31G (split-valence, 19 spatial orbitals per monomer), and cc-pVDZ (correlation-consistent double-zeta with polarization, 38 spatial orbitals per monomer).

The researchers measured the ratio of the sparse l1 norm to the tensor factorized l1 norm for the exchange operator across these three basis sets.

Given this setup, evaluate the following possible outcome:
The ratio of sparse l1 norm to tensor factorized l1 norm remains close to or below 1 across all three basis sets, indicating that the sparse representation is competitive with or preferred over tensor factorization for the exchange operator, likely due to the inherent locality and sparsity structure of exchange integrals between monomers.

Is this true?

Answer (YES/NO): NO